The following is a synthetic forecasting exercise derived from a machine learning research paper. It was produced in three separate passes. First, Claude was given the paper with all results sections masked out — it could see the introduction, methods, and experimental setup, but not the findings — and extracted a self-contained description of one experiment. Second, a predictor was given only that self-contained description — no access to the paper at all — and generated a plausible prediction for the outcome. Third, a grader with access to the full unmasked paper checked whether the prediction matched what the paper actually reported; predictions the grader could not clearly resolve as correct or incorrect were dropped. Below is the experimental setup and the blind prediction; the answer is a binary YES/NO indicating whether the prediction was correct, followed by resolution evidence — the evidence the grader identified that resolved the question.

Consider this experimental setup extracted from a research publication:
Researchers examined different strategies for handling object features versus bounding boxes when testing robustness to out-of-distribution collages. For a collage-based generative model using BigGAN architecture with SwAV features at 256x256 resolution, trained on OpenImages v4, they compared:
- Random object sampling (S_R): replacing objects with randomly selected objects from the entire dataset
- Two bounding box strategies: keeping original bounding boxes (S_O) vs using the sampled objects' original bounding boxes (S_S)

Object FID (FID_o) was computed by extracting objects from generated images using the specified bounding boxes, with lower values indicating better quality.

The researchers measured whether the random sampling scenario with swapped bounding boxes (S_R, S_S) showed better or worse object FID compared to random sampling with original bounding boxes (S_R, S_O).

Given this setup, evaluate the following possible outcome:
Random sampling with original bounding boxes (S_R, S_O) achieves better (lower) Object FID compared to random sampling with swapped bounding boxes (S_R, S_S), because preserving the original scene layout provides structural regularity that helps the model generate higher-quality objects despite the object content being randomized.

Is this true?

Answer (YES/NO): NO